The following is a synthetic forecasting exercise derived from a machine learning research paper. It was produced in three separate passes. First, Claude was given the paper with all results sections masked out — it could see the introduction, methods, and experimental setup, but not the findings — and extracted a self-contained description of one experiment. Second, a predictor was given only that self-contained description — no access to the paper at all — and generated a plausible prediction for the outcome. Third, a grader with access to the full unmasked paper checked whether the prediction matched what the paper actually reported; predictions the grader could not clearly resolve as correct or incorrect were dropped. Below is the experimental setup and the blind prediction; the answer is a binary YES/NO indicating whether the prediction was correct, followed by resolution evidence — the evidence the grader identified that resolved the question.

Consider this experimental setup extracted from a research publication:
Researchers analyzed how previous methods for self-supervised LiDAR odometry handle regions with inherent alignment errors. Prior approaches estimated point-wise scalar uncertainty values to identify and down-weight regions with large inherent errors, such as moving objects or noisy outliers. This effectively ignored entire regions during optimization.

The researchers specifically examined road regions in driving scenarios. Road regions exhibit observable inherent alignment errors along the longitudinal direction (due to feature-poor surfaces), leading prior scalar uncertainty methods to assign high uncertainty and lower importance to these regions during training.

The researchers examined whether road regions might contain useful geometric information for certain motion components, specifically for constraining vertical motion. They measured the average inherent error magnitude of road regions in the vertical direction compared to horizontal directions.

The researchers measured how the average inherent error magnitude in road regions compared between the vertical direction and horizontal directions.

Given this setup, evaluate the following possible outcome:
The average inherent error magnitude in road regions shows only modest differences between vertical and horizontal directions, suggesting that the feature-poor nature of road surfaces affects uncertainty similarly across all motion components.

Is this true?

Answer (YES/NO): NO